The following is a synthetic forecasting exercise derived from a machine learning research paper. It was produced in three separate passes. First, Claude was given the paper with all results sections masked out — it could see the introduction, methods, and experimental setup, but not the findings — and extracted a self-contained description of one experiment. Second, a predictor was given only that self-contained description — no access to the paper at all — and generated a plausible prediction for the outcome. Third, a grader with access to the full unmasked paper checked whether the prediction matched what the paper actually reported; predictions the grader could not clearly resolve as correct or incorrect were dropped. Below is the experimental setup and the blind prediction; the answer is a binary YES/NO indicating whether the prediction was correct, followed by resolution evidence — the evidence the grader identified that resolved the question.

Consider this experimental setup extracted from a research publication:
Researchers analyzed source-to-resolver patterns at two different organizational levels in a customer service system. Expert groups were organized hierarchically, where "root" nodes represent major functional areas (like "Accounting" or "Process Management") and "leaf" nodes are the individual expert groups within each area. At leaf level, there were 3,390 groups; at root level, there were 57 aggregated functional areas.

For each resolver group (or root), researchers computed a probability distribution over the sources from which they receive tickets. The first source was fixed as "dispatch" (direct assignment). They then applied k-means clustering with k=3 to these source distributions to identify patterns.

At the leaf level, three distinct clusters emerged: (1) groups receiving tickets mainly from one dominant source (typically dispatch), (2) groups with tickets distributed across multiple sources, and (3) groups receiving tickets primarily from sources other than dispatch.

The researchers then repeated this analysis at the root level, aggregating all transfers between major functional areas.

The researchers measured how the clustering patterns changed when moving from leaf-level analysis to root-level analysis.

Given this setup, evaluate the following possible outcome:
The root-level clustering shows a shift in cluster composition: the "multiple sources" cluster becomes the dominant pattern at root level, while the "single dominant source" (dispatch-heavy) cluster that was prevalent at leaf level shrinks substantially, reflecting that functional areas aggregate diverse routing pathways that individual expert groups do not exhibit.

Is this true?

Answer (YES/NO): NO